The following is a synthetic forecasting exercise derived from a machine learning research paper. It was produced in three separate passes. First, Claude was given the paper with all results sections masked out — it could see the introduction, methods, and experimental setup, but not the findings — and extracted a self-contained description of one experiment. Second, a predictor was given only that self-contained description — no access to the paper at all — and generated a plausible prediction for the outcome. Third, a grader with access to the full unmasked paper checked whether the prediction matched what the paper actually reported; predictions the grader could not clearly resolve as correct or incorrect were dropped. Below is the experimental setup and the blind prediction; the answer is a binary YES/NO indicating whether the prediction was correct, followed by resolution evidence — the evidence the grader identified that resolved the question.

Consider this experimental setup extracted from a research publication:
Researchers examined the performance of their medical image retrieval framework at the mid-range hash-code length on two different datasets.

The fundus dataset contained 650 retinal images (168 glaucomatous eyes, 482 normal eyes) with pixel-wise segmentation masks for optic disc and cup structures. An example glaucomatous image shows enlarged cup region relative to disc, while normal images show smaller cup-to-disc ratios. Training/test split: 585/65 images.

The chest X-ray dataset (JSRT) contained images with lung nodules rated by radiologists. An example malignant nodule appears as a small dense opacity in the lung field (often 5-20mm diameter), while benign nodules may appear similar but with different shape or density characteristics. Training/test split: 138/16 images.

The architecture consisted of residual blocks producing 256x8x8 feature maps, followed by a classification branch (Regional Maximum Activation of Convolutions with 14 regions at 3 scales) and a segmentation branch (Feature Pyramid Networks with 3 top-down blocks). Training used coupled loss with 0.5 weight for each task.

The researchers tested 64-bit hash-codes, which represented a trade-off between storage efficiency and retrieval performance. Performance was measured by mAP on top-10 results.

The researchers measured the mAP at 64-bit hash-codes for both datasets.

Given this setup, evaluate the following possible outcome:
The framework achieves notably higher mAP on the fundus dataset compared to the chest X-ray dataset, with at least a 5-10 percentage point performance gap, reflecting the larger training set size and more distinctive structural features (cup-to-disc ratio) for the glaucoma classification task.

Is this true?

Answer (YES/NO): YES